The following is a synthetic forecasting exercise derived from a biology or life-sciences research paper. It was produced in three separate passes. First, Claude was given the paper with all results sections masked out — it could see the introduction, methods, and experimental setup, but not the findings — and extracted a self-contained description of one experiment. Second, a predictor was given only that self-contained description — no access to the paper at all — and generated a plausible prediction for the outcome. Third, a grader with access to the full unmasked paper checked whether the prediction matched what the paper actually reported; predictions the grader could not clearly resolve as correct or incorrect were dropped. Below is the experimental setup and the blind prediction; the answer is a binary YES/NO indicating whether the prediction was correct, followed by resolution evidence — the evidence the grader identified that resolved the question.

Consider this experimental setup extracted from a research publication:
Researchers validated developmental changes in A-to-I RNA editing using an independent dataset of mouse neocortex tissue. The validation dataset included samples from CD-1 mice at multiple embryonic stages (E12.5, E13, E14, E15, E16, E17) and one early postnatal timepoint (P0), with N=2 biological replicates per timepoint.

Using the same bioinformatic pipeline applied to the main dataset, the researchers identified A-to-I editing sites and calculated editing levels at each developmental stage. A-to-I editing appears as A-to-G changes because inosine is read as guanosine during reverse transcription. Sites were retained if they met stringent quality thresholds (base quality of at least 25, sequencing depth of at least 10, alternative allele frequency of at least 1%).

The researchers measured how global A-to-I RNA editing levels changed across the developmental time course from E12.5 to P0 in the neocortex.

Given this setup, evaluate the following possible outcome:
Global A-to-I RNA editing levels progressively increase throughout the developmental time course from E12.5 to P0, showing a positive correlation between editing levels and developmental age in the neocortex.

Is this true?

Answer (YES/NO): YES